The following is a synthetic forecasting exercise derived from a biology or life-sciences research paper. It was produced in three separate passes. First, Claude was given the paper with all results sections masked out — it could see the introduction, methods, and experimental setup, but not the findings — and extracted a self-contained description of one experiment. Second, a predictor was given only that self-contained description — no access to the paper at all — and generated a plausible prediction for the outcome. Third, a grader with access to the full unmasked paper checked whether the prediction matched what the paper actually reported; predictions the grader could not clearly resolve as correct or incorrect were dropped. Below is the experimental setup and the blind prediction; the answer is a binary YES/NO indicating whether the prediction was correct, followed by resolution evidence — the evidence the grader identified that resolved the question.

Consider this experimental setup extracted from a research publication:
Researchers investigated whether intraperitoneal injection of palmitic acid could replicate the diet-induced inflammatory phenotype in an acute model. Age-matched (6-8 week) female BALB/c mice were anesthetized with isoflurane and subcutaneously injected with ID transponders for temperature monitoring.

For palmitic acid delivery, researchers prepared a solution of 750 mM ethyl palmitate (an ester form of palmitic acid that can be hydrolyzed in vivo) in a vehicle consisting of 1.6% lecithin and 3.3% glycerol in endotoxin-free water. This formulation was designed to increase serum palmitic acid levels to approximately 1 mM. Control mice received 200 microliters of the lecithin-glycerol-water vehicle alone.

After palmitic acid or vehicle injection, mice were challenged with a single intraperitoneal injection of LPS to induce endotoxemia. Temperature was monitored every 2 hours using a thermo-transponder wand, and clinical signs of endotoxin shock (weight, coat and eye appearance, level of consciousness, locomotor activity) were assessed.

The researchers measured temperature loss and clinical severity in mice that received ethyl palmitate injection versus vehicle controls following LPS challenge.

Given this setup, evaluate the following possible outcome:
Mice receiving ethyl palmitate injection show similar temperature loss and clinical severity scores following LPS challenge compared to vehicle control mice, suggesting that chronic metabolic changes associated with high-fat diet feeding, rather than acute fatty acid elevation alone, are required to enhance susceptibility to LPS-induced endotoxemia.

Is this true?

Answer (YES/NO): NO